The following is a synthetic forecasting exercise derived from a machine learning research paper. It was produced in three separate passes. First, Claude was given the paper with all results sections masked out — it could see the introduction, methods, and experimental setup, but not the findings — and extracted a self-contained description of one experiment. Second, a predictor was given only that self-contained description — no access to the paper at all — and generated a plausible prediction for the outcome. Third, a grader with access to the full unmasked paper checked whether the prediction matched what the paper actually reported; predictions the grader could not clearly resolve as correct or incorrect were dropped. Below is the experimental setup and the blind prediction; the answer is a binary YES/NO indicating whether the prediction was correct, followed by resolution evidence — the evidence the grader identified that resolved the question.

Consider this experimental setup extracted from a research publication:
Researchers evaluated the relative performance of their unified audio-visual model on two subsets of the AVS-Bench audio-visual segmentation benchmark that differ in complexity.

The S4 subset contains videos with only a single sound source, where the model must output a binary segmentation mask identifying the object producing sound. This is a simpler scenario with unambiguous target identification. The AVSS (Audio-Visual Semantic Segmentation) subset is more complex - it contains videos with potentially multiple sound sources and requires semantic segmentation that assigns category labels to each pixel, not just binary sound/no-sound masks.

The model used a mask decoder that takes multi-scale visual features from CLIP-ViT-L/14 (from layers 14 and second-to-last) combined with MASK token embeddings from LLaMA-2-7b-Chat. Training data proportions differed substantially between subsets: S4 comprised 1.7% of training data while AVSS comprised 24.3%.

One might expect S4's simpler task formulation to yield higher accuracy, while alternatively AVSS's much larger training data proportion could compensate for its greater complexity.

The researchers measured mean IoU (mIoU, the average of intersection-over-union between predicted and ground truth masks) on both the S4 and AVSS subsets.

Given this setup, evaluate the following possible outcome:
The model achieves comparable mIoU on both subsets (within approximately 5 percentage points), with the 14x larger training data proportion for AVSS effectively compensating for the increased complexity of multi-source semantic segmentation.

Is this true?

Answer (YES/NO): NO